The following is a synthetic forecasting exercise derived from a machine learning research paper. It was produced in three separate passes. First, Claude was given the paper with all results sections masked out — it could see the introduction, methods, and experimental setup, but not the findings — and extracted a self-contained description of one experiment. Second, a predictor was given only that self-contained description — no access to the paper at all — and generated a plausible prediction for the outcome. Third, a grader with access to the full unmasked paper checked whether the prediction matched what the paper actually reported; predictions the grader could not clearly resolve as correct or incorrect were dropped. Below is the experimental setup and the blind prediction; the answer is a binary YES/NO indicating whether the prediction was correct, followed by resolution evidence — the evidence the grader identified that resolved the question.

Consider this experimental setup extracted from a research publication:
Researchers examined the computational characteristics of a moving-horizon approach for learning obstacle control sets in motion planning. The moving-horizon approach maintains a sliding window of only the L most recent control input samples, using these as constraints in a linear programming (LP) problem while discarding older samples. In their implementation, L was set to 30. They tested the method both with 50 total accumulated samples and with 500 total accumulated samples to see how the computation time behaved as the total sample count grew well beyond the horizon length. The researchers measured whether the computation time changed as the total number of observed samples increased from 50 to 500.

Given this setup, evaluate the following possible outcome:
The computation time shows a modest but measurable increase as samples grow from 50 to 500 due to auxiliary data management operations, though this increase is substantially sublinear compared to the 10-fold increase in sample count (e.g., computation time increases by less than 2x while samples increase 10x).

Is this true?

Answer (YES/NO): NO